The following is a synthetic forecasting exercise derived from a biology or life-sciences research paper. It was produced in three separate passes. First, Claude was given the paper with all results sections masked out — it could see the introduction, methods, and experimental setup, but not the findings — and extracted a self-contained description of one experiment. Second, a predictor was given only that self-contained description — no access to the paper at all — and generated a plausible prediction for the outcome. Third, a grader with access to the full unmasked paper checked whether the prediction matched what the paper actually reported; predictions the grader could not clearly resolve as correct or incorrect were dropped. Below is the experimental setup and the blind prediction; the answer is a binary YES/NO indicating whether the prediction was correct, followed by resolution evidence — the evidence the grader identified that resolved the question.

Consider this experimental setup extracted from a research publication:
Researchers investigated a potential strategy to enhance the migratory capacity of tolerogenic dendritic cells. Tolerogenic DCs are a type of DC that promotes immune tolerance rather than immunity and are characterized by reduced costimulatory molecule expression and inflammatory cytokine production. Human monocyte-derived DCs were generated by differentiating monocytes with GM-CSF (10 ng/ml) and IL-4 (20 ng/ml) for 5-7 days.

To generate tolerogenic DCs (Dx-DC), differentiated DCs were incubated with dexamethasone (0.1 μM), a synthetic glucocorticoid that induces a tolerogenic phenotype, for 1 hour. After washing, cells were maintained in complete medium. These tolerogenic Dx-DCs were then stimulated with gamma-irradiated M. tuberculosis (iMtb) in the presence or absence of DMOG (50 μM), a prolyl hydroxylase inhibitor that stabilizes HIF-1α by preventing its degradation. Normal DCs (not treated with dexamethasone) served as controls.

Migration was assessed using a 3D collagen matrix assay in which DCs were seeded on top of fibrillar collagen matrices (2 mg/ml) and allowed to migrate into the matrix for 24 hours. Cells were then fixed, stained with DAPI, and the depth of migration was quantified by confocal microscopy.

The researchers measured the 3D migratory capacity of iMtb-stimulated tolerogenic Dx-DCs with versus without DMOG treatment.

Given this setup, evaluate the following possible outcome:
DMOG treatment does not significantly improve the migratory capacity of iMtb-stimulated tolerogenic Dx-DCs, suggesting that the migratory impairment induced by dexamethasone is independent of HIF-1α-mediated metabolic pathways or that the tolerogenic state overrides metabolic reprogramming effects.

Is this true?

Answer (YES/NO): NO